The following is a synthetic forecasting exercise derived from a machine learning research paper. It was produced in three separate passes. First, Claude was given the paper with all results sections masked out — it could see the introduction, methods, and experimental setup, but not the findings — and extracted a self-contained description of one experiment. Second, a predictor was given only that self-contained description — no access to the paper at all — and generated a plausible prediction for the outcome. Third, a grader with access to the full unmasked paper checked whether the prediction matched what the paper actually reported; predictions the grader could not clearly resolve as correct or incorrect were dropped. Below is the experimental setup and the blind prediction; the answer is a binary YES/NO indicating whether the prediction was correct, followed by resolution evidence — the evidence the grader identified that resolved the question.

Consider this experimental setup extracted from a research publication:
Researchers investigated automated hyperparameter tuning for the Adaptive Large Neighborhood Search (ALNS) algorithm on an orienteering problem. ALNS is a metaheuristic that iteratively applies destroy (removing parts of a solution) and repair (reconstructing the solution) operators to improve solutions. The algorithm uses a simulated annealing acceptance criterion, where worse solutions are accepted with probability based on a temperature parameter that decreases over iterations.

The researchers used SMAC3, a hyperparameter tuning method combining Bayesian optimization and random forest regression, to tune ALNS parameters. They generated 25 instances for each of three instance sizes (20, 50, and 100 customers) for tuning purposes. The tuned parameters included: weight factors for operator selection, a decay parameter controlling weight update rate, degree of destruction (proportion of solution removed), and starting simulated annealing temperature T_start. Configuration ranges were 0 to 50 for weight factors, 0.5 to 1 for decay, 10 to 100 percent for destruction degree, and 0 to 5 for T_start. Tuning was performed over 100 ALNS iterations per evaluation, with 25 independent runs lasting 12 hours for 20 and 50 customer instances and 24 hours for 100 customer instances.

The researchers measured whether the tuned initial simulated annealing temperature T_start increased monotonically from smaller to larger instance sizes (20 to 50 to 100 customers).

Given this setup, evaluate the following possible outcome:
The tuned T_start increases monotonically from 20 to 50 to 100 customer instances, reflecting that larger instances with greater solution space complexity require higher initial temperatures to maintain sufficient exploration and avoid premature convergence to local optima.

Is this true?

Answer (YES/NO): YES